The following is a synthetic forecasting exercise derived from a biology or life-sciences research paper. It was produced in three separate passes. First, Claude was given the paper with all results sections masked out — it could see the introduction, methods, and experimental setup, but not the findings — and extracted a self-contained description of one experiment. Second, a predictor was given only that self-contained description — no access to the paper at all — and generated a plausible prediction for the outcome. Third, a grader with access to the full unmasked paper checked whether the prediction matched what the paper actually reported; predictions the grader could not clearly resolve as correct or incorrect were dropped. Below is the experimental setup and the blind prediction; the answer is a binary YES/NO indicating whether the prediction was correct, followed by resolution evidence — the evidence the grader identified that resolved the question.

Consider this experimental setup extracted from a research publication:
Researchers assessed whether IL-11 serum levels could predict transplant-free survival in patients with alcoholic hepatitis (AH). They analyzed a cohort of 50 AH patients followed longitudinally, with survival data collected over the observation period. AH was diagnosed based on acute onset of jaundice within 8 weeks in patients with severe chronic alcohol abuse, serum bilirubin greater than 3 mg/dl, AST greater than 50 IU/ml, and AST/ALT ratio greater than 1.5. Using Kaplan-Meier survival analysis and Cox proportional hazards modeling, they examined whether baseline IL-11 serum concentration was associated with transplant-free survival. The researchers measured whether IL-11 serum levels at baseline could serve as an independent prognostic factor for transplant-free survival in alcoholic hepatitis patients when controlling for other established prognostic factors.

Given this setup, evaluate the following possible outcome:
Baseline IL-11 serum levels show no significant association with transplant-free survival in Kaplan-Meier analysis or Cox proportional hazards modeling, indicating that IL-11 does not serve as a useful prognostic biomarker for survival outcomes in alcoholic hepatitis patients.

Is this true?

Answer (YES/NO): NO